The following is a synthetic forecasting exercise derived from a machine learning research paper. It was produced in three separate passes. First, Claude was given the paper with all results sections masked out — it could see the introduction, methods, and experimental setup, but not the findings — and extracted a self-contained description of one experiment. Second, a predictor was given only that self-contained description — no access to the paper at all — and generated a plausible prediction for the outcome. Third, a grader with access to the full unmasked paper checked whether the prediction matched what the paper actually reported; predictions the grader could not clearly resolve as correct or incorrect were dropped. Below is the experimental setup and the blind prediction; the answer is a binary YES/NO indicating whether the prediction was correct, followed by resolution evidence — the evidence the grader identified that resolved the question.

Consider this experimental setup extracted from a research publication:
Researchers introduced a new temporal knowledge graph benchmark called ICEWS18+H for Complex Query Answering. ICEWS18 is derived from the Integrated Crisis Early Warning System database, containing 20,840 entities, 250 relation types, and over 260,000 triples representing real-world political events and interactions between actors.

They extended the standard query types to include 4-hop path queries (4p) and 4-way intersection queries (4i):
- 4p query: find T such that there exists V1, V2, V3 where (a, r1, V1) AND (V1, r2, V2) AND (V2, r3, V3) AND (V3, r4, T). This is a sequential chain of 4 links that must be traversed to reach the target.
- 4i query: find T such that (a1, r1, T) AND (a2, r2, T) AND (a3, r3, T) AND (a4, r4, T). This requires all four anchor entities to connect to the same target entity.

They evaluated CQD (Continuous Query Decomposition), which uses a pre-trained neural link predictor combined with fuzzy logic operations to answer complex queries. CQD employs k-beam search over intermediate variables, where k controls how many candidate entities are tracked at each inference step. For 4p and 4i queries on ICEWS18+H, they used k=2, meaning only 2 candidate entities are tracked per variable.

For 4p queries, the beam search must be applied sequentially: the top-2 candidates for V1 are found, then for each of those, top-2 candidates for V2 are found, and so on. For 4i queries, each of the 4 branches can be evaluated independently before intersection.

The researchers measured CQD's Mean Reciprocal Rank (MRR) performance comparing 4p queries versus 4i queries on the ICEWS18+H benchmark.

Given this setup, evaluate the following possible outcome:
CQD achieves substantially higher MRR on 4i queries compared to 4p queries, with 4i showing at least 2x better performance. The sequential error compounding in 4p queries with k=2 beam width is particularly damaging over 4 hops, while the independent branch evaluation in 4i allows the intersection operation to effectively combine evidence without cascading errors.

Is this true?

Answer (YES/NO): YES